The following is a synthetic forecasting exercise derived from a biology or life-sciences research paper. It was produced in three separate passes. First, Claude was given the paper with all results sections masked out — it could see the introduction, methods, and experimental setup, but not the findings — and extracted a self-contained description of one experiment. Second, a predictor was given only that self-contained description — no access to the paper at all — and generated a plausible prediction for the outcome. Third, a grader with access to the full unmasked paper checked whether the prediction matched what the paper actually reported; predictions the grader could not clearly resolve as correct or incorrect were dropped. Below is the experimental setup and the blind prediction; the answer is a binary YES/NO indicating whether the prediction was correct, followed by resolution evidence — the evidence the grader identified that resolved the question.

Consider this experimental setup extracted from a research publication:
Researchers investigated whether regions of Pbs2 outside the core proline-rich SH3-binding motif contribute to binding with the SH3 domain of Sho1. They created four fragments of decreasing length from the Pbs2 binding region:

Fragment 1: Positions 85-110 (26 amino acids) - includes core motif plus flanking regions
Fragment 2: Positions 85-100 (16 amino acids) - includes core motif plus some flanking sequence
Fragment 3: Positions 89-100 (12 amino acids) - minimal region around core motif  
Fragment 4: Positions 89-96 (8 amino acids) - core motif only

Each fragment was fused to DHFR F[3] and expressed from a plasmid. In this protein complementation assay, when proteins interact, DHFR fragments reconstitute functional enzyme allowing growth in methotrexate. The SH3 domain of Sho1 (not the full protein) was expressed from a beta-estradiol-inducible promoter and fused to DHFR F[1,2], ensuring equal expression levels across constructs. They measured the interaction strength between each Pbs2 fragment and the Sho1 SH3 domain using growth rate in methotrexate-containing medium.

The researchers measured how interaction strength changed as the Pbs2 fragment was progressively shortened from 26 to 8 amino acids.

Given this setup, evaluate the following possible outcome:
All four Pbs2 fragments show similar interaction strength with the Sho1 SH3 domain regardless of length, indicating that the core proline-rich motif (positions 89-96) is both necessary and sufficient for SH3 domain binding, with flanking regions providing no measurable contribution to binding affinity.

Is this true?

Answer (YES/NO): NO